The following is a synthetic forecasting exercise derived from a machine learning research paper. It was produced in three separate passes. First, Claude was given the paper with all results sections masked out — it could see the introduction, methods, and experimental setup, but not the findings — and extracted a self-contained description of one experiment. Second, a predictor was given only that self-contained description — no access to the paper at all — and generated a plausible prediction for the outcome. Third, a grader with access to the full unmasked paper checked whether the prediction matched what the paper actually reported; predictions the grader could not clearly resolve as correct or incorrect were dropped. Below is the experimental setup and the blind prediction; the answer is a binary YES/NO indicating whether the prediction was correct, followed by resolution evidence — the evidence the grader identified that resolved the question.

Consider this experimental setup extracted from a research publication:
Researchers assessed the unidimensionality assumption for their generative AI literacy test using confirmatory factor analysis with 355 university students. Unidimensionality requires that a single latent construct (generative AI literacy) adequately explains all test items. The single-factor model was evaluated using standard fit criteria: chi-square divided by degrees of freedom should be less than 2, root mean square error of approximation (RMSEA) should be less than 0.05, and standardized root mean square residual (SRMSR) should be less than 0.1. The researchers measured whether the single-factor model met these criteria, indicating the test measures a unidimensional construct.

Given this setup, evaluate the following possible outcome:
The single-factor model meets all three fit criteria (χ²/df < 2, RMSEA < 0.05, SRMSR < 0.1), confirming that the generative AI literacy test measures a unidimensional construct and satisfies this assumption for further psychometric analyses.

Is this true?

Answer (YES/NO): YES